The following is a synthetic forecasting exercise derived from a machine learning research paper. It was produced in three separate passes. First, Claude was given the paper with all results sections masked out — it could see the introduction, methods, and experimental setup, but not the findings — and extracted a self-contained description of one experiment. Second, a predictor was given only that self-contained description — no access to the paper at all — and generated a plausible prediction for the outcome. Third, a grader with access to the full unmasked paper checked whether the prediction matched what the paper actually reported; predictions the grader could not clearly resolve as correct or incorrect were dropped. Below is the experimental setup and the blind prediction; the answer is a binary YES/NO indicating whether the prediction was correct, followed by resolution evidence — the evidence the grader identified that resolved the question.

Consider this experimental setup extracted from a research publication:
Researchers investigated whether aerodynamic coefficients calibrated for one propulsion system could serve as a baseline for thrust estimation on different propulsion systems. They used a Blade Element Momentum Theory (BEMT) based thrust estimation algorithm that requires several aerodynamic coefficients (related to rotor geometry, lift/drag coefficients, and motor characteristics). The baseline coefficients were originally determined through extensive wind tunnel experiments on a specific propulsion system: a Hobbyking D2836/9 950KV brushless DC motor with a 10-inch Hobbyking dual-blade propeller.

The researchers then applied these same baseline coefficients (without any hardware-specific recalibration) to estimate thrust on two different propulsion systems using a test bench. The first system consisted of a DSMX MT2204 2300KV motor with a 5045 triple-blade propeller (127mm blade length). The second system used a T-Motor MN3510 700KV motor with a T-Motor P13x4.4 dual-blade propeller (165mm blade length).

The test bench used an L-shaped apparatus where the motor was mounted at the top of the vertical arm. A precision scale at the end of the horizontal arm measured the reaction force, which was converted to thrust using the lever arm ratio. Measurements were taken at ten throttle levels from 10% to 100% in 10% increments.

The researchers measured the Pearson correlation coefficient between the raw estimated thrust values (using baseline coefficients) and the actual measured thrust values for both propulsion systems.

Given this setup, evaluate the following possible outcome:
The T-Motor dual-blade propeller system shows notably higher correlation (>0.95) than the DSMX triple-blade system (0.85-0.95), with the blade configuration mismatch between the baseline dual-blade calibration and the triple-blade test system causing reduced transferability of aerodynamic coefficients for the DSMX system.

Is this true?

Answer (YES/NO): NO